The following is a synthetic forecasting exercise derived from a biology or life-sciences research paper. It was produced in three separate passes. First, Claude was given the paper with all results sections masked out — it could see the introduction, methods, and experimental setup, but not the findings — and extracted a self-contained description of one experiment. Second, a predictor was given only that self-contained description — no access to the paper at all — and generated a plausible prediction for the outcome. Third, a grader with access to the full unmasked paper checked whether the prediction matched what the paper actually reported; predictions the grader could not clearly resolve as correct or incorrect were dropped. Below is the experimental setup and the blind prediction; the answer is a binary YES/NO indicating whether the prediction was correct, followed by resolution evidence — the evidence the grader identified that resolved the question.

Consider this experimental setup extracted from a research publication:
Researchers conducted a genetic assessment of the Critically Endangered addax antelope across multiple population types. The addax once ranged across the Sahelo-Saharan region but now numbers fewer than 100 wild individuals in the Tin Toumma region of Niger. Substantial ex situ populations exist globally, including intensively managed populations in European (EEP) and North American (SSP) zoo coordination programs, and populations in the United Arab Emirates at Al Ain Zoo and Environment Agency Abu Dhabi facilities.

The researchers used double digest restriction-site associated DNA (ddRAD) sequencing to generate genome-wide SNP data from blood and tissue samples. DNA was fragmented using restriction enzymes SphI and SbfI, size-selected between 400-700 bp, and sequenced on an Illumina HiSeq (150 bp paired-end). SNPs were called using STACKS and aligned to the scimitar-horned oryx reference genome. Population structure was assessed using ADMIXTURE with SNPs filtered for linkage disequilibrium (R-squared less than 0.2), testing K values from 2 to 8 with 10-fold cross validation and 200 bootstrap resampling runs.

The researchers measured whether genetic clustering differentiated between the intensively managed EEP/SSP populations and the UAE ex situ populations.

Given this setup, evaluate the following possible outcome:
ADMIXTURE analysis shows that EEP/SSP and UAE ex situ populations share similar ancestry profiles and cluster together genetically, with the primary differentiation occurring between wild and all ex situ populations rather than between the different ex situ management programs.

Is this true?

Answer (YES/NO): NO